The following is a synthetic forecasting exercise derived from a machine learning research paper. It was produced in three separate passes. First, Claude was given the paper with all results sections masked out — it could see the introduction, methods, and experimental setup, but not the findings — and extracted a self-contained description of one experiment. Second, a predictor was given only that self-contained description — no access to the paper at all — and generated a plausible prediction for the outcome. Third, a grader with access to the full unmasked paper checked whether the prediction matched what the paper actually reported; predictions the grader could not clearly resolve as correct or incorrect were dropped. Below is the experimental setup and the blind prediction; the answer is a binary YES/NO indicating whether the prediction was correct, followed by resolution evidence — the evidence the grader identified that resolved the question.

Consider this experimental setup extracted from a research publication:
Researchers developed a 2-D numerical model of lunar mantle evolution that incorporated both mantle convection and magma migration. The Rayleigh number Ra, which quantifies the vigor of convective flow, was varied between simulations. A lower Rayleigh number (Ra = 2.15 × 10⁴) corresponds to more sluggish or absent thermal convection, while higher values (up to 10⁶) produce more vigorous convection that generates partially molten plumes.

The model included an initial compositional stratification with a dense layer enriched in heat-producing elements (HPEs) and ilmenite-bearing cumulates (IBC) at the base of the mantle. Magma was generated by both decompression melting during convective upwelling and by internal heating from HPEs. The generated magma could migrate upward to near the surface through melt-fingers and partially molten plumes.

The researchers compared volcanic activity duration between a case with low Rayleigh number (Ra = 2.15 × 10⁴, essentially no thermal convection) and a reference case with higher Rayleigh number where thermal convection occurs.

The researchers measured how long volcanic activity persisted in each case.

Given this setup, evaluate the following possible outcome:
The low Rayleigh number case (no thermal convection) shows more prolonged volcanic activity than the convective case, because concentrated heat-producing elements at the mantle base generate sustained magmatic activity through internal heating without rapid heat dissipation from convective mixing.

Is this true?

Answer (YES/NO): NO